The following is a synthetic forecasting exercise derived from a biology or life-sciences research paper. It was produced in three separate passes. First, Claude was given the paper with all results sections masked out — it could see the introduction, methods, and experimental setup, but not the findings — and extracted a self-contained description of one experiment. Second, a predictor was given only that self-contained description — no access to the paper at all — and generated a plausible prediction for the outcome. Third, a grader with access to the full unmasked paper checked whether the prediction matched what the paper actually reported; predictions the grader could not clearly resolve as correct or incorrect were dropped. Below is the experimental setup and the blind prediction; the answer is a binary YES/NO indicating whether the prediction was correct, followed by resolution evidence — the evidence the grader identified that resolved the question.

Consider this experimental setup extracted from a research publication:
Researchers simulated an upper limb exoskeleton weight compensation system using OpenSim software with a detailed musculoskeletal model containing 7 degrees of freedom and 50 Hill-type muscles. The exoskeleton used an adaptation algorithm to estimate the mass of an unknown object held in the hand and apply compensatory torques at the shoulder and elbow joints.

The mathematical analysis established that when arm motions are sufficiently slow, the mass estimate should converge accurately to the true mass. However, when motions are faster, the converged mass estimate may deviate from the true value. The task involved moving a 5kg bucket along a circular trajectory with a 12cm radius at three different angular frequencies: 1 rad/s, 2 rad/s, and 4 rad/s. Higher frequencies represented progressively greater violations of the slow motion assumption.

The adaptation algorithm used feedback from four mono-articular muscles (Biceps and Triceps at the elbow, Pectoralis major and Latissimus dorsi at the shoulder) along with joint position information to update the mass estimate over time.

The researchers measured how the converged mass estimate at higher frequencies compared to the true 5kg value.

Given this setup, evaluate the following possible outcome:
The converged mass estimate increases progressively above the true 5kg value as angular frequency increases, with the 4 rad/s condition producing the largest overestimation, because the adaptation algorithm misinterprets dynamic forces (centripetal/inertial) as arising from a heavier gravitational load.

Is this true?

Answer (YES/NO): NO